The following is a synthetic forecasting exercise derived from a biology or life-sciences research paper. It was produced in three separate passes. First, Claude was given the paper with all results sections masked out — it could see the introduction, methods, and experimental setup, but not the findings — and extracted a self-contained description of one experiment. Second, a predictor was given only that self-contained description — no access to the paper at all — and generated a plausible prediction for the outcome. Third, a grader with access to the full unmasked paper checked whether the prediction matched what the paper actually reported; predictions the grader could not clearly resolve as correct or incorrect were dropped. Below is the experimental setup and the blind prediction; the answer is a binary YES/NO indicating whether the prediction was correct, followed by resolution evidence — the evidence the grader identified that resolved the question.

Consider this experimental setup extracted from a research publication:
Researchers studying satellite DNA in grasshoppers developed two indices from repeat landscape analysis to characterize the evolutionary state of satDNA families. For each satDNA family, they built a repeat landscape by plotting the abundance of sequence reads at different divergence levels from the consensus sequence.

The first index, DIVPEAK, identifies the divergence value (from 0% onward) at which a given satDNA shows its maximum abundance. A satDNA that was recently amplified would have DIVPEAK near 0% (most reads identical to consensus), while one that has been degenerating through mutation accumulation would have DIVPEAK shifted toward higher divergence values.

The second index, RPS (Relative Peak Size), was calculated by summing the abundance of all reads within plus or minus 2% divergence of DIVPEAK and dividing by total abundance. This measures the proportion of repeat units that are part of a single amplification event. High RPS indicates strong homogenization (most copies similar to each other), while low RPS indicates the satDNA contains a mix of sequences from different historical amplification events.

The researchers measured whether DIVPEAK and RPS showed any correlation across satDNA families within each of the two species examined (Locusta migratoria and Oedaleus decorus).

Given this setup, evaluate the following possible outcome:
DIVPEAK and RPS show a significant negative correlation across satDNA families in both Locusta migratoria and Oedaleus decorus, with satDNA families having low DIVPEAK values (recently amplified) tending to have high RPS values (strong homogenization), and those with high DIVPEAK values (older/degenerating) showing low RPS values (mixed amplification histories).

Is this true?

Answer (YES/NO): YES